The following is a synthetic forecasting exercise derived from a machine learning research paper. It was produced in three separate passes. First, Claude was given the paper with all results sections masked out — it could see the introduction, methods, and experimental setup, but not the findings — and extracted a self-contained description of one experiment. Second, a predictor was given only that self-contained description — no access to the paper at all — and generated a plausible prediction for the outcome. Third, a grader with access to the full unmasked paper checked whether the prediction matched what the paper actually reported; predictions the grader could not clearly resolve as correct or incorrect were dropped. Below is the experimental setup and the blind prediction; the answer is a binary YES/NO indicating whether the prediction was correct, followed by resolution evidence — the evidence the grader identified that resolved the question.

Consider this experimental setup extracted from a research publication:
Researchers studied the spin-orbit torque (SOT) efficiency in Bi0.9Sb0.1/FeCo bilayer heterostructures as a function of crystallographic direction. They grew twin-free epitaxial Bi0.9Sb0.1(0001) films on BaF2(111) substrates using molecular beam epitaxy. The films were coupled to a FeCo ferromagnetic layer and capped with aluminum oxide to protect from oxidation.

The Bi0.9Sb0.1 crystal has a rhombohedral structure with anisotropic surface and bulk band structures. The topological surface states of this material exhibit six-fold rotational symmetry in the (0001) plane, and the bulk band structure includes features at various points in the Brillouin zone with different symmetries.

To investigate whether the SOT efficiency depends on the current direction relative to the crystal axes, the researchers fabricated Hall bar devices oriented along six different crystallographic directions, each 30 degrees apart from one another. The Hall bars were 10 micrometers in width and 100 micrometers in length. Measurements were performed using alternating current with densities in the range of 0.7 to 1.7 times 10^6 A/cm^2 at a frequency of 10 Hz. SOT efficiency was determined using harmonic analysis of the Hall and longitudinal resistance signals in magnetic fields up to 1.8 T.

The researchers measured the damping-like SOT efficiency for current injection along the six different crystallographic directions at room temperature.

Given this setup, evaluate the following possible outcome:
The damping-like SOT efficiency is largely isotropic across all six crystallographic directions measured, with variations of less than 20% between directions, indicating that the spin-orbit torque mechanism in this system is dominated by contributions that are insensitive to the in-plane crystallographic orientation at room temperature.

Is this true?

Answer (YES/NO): YES